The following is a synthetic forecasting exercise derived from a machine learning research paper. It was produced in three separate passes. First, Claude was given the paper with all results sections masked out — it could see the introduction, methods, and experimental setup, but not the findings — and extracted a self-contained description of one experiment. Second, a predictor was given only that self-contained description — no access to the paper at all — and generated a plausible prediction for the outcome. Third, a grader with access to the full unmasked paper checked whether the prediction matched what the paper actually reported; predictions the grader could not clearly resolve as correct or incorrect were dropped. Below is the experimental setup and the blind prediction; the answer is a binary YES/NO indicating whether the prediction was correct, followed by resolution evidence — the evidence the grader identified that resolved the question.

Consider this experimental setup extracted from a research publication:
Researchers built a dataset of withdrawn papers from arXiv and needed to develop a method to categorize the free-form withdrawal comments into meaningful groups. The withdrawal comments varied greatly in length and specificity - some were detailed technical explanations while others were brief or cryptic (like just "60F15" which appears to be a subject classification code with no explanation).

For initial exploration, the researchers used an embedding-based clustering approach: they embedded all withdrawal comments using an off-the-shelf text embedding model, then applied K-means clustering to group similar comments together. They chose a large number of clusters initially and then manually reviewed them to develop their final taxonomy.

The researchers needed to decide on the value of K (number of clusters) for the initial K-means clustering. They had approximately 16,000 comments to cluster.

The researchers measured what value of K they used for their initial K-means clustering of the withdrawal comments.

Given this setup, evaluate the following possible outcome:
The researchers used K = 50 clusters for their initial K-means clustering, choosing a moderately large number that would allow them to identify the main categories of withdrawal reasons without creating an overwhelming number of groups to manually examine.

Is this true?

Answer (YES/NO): NO